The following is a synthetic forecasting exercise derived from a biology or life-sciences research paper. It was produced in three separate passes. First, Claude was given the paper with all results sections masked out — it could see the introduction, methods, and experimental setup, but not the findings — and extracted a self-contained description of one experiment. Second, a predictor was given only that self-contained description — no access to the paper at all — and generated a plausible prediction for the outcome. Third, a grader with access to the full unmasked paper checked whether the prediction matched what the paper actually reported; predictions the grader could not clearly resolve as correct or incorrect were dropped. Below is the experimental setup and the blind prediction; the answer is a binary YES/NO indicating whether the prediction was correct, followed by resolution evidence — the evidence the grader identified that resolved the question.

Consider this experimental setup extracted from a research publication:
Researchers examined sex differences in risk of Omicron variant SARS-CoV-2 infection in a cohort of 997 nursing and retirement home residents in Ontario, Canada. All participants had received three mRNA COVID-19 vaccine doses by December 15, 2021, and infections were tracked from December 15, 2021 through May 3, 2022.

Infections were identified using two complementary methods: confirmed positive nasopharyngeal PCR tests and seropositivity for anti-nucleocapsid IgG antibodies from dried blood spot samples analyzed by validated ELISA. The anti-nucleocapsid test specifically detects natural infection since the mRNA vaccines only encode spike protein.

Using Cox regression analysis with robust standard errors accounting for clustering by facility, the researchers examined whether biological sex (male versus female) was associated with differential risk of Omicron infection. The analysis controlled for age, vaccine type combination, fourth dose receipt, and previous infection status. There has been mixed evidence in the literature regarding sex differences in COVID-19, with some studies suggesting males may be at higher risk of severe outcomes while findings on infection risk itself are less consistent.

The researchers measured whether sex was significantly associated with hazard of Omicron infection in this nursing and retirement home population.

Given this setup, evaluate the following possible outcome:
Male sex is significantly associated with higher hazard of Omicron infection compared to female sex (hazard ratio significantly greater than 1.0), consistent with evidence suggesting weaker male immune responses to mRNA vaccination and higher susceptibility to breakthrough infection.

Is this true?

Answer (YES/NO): NO